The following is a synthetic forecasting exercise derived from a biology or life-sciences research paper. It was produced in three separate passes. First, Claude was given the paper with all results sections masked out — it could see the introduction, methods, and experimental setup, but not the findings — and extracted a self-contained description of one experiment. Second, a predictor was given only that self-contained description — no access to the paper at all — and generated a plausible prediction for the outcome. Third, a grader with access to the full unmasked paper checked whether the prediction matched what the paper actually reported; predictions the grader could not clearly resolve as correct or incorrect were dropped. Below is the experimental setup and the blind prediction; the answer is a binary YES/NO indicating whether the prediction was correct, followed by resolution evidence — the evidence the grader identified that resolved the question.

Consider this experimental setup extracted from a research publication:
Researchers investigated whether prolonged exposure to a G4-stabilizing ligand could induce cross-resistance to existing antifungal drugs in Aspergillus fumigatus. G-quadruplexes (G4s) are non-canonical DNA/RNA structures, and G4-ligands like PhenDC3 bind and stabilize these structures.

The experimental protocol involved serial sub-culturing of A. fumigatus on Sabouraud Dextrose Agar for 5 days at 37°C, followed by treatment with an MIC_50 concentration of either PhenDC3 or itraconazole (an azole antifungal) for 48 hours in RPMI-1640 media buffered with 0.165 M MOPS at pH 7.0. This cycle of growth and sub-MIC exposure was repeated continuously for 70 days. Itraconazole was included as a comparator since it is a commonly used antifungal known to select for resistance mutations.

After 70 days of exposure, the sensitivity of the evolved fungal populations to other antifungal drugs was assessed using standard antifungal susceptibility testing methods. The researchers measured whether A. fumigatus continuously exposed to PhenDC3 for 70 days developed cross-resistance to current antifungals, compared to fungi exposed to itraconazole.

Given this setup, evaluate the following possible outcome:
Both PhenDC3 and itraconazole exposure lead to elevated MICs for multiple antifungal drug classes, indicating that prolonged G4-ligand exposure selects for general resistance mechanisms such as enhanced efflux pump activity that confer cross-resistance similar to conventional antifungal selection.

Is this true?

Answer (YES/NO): NO